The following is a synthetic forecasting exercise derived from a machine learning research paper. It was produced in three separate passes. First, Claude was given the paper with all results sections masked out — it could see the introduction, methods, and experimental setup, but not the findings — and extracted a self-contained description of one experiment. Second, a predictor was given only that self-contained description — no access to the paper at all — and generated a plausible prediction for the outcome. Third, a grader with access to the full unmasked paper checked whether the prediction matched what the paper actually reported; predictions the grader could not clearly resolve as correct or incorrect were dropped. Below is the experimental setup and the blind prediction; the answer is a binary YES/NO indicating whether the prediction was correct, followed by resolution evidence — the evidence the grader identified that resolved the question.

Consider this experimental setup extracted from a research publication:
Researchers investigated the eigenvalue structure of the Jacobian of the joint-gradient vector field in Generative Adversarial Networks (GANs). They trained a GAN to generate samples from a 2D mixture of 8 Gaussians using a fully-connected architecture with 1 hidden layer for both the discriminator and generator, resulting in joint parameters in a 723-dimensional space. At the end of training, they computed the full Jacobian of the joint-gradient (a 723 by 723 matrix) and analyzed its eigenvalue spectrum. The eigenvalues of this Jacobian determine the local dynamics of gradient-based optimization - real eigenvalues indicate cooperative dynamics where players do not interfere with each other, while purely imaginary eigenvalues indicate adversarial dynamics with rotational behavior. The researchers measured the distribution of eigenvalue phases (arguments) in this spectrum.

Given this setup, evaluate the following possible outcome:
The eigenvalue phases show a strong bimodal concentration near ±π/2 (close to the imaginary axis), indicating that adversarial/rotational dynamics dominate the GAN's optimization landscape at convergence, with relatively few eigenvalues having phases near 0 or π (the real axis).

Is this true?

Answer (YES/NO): NO